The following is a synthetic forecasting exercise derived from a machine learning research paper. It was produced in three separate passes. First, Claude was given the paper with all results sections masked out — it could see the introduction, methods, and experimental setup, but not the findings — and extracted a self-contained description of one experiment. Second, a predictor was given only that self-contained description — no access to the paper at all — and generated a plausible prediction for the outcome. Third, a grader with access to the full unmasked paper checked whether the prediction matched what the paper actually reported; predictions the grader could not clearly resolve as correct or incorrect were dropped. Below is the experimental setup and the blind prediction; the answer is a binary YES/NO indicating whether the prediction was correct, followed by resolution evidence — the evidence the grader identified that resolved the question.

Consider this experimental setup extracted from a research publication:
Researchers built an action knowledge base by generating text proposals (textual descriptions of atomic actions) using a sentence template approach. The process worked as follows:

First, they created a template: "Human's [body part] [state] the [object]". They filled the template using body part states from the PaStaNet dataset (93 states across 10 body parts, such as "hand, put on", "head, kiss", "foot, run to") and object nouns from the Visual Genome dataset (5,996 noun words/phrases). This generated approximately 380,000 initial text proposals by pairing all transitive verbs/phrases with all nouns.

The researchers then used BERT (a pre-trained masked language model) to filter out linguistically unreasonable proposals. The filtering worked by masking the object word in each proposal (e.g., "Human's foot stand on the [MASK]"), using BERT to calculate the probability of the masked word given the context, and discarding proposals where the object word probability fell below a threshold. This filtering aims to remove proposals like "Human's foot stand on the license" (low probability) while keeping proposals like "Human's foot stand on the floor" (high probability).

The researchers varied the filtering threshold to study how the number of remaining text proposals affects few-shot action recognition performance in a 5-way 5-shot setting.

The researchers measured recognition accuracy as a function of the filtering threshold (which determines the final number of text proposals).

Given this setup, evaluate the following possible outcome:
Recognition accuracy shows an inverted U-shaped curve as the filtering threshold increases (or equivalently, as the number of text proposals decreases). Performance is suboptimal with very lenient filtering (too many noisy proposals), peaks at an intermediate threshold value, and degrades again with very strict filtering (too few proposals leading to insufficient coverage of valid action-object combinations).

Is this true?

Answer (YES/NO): NO